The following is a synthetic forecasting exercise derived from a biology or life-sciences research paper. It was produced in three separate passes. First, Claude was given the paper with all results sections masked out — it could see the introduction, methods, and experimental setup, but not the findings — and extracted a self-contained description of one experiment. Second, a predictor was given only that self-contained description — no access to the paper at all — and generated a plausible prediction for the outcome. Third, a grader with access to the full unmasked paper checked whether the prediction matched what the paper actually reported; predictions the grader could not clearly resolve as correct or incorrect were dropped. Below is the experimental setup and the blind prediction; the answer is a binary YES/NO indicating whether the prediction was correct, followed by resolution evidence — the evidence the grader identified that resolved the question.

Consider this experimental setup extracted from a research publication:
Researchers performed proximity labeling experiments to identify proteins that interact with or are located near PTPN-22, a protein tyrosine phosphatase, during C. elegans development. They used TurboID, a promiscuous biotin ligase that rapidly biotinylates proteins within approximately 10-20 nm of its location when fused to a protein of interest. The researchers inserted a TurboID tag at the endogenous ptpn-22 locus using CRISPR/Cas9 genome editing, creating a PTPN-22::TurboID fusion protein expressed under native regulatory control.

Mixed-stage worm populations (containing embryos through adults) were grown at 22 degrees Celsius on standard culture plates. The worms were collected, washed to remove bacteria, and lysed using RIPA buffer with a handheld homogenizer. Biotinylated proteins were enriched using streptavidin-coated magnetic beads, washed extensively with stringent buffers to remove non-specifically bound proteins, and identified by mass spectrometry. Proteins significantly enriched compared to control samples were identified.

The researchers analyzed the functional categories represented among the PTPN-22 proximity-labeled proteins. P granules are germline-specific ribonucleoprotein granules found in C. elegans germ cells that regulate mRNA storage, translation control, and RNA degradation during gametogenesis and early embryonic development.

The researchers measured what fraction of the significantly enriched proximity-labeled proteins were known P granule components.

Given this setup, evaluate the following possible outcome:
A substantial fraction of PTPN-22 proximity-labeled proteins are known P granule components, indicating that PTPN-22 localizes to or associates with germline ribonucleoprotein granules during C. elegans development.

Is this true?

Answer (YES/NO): YES